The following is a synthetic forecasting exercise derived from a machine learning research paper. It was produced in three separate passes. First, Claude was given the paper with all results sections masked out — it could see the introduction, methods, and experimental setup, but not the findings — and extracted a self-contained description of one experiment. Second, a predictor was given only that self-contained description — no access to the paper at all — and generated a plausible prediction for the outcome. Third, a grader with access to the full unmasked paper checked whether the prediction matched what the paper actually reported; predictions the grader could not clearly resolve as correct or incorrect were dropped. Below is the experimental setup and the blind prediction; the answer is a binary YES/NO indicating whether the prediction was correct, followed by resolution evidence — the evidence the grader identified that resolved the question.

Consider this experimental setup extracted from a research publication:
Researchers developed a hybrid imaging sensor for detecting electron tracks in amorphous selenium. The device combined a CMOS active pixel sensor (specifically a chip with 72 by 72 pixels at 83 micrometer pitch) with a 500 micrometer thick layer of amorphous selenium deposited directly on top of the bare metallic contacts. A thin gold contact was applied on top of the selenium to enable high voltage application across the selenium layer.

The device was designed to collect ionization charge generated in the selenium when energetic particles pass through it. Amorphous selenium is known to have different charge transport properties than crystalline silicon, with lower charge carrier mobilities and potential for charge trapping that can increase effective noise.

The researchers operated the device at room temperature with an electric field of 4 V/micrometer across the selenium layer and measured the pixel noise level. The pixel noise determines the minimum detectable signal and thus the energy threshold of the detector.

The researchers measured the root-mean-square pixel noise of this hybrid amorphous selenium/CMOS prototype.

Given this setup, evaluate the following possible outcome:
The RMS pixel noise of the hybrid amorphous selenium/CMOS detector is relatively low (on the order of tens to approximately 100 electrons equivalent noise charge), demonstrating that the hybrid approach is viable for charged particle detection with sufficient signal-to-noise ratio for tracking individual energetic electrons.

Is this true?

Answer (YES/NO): YES